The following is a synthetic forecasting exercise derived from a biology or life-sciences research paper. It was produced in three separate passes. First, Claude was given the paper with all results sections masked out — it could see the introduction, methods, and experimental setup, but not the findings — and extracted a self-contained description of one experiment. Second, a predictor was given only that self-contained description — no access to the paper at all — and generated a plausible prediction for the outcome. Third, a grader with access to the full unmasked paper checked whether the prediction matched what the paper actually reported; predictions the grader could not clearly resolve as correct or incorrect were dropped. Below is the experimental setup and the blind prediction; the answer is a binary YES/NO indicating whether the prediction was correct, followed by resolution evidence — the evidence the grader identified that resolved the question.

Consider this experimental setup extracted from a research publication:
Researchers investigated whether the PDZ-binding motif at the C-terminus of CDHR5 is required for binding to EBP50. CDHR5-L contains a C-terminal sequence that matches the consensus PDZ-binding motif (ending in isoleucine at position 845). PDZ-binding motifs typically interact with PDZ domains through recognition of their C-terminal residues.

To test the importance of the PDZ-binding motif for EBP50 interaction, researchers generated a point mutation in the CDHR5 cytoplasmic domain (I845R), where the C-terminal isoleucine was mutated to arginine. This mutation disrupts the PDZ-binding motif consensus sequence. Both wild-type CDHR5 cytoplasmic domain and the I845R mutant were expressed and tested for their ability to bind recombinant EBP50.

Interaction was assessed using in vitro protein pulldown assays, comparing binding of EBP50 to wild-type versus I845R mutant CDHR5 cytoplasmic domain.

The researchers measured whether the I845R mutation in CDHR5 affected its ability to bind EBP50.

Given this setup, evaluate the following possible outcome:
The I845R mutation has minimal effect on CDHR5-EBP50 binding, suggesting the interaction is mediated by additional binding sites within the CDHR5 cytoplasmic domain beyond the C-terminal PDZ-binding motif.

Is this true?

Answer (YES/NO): NO